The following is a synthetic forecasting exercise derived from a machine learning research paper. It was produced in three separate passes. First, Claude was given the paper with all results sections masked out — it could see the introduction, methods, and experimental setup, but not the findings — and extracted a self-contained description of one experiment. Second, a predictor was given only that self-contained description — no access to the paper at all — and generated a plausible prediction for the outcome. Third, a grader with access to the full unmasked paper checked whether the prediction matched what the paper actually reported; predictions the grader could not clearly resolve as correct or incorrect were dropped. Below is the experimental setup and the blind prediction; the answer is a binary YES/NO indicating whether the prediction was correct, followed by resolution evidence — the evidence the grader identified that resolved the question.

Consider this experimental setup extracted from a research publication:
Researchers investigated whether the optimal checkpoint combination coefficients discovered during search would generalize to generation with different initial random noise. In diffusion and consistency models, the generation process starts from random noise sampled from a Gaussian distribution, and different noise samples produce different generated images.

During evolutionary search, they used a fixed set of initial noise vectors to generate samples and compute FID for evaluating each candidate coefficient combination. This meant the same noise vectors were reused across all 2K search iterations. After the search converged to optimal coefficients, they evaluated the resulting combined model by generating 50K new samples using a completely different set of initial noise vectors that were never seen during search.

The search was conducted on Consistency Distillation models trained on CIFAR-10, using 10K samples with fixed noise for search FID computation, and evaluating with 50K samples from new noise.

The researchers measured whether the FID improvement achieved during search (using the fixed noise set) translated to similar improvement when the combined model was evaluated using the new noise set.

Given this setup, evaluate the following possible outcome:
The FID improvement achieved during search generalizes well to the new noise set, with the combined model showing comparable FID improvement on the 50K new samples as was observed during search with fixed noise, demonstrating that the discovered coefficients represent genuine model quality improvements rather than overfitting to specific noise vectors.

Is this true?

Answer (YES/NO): YES